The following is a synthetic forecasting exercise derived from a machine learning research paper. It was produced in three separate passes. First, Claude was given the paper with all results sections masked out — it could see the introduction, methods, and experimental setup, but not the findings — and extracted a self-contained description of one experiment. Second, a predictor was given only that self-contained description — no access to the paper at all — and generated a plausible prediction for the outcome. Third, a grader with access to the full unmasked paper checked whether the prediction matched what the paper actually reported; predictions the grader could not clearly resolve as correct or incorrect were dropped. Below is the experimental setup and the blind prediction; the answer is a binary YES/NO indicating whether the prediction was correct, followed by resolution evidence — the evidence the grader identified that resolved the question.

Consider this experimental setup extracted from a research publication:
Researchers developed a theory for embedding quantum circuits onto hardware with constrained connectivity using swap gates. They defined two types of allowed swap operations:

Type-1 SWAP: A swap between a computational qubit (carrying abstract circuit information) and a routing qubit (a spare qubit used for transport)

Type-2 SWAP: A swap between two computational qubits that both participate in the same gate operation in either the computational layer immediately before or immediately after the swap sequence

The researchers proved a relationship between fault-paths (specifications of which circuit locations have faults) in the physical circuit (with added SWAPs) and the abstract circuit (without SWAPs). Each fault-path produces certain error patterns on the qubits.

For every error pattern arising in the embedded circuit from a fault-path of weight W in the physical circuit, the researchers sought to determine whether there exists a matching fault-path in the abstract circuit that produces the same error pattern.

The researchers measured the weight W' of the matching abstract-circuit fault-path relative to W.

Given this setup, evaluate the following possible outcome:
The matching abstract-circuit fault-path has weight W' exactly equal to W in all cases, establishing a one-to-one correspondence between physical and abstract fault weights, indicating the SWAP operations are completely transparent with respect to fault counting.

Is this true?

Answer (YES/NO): NO